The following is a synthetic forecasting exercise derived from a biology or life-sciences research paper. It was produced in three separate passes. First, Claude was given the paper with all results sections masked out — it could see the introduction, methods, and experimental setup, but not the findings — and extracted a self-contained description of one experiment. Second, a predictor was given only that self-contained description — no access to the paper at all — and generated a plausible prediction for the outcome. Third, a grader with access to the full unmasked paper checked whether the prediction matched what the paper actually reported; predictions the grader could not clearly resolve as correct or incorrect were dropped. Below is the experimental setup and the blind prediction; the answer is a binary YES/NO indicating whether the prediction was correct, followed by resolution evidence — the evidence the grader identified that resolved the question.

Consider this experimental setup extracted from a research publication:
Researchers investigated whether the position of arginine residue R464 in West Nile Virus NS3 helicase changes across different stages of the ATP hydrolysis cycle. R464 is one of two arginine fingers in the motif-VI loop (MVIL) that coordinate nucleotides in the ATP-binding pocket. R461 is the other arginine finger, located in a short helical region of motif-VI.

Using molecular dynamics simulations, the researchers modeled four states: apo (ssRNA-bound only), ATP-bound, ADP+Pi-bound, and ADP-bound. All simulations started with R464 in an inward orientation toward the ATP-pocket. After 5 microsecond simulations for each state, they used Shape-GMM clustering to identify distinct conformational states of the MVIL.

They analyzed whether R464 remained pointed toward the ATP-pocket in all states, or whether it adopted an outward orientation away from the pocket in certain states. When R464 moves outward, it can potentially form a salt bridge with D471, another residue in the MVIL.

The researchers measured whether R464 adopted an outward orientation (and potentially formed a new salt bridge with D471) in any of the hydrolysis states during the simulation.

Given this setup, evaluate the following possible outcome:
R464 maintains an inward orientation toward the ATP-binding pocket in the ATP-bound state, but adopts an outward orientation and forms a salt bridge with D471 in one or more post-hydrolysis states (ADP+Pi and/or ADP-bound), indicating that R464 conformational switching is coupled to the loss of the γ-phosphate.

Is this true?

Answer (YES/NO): NO